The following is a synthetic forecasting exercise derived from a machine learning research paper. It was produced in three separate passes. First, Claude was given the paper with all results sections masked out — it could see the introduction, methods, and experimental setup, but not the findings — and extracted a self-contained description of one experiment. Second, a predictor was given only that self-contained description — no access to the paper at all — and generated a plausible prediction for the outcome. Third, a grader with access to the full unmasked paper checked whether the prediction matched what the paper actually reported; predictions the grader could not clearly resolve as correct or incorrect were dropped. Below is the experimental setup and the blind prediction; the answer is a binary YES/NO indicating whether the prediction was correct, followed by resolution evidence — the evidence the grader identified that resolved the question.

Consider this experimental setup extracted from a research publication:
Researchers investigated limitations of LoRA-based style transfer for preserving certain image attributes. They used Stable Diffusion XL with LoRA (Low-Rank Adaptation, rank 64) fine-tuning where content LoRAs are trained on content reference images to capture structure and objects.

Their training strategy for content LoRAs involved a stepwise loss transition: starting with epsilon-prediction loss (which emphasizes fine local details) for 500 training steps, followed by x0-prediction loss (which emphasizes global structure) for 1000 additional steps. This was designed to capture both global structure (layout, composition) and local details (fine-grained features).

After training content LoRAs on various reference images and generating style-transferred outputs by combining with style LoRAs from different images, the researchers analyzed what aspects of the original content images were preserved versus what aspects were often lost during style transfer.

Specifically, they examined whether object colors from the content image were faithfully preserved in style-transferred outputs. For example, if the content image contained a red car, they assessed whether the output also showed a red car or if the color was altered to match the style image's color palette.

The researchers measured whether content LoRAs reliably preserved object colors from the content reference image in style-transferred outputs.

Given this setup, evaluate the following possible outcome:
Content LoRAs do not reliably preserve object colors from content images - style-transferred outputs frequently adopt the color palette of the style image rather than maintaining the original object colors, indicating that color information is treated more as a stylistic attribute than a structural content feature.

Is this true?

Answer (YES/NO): YES